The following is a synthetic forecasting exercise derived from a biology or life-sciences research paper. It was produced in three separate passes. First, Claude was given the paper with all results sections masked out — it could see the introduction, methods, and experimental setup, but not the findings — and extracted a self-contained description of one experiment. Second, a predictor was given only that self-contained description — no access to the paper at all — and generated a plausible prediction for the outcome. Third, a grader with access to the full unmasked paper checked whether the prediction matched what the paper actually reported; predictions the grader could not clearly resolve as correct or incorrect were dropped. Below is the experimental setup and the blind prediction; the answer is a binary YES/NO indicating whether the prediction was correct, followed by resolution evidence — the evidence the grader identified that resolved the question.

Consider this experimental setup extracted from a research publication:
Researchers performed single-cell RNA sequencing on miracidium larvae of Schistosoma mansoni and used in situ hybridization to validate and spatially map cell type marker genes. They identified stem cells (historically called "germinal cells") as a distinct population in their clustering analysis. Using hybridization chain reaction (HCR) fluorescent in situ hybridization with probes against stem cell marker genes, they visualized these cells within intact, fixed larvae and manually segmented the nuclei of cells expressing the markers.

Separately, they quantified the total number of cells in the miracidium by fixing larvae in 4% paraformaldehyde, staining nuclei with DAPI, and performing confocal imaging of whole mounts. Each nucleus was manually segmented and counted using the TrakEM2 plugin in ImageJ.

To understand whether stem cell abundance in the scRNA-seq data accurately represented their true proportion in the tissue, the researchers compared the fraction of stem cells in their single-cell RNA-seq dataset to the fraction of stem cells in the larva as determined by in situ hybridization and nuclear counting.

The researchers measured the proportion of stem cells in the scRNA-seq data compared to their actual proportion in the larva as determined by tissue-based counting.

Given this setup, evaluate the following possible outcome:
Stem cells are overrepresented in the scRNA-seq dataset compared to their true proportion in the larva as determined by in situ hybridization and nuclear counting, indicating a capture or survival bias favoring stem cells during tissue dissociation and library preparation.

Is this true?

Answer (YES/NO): YES